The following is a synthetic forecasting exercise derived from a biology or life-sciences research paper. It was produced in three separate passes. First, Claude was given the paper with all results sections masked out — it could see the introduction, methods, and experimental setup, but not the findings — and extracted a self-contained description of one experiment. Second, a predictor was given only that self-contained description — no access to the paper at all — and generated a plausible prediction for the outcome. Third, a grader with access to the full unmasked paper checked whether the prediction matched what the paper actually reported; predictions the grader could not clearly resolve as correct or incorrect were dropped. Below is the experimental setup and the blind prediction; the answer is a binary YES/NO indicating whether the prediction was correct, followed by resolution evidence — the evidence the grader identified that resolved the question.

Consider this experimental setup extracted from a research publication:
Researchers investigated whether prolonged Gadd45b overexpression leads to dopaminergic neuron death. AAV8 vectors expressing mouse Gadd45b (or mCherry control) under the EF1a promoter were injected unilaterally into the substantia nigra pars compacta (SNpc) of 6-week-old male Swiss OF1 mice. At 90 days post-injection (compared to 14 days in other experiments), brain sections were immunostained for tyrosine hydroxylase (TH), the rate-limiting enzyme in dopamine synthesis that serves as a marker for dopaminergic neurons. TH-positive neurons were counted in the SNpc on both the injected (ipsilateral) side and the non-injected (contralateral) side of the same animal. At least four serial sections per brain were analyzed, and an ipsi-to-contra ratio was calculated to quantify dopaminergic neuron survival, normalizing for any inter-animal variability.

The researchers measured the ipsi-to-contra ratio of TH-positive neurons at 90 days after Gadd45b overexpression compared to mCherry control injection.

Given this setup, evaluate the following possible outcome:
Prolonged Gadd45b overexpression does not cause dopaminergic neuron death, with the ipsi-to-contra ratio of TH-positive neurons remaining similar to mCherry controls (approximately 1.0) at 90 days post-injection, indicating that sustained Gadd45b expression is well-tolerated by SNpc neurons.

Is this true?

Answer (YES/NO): NO